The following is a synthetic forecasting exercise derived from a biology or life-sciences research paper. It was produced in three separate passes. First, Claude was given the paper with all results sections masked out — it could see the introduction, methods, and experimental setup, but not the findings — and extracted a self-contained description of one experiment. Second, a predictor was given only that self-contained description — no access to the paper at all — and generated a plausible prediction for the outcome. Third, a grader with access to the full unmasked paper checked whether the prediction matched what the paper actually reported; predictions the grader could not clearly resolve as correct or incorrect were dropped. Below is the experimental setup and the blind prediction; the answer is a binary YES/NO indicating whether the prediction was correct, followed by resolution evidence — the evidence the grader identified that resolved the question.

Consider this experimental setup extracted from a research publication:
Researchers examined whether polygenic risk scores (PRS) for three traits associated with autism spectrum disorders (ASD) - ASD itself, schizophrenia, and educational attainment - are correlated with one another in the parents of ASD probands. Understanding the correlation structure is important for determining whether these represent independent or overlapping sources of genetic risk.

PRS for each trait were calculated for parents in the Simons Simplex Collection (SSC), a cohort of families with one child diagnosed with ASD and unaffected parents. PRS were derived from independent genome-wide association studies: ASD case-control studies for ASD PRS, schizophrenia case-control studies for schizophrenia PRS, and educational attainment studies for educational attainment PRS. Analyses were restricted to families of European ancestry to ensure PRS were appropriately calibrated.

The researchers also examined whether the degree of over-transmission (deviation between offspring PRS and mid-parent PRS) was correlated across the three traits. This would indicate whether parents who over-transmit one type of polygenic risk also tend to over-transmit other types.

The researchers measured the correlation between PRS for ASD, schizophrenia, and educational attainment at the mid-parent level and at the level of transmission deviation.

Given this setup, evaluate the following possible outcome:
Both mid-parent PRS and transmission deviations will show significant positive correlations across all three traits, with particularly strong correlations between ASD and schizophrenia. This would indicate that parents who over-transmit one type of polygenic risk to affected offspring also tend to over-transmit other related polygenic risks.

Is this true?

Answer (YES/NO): NO